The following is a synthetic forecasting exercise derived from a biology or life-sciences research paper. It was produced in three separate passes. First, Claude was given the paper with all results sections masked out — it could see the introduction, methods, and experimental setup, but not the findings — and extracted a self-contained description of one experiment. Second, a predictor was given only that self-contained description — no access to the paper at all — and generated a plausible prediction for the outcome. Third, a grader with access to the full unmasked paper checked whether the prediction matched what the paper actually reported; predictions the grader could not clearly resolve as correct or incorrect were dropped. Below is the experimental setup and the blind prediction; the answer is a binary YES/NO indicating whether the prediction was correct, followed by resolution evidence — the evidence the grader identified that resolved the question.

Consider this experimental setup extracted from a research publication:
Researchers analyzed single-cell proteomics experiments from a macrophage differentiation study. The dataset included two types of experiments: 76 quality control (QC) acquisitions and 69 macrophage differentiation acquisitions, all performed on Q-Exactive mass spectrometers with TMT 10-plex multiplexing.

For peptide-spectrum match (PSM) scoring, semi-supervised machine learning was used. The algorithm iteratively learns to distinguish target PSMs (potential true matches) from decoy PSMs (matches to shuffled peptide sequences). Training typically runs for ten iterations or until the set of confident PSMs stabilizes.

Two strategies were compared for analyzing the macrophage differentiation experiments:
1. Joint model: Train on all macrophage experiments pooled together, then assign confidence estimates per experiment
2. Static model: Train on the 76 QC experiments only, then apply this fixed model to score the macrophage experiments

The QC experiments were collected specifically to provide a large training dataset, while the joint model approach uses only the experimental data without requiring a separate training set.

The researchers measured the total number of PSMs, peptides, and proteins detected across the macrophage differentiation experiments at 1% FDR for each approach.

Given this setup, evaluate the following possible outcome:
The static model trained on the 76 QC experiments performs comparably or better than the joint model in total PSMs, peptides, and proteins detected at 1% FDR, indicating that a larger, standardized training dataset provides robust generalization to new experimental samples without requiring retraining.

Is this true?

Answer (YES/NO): YES